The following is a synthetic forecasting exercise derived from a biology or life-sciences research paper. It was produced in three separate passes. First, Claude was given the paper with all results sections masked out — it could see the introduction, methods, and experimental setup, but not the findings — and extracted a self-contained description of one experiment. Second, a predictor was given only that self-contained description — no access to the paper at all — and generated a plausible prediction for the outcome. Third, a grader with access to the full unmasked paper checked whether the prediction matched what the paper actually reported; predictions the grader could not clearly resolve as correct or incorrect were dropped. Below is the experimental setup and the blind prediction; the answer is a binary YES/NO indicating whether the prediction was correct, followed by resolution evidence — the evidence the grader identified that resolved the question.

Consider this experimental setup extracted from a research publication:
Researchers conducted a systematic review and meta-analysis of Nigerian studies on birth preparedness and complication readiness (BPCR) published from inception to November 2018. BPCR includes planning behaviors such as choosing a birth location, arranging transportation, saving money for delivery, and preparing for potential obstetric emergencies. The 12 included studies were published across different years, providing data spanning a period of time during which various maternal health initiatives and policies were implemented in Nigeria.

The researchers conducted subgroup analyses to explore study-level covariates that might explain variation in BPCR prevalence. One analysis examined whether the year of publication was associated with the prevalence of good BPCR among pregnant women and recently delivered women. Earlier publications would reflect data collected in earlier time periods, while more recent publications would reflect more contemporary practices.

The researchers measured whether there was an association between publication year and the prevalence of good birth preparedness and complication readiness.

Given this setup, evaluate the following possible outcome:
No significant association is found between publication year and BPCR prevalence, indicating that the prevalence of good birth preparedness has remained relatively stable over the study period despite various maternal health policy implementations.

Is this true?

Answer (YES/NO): NO